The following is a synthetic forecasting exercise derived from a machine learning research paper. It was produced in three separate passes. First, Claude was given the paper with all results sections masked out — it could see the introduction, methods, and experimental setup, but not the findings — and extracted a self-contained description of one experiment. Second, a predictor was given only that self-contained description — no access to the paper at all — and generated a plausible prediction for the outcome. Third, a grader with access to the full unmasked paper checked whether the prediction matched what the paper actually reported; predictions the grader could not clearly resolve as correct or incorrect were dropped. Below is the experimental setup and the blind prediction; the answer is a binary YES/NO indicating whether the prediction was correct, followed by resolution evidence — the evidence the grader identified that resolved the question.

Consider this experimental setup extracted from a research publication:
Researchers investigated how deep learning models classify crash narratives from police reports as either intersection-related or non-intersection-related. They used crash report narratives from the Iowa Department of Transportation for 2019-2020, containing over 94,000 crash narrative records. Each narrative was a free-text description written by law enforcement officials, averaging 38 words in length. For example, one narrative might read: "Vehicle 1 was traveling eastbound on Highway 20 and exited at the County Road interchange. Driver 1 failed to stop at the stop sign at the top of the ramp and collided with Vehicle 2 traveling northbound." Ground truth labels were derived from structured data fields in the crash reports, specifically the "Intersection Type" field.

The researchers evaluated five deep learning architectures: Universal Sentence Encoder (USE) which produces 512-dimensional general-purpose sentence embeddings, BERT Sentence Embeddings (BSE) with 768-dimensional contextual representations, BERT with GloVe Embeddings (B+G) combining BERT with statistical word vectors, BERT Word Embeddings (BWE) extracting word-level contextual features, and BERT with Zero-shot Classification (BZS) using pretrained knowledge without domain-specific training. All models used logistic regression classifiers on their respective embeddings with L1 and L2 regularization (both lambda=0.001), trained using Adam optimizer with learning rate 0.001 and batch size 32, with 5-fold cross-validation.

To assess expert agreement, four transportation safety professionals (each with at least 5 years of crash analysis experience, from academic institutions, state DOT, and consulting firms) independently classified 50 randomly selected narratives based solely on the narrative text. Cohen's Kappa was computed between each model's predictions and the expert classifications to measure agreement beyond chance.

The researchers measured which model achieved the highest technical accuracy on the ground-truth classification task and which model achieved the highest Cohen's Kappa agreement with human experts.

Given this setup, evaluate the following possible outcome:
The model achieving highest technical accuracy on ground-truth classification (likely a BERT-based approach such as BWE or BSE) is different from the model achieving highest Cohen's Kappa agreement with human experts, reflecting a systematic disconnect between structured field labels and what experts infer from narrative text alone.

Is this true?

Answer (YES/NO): YES